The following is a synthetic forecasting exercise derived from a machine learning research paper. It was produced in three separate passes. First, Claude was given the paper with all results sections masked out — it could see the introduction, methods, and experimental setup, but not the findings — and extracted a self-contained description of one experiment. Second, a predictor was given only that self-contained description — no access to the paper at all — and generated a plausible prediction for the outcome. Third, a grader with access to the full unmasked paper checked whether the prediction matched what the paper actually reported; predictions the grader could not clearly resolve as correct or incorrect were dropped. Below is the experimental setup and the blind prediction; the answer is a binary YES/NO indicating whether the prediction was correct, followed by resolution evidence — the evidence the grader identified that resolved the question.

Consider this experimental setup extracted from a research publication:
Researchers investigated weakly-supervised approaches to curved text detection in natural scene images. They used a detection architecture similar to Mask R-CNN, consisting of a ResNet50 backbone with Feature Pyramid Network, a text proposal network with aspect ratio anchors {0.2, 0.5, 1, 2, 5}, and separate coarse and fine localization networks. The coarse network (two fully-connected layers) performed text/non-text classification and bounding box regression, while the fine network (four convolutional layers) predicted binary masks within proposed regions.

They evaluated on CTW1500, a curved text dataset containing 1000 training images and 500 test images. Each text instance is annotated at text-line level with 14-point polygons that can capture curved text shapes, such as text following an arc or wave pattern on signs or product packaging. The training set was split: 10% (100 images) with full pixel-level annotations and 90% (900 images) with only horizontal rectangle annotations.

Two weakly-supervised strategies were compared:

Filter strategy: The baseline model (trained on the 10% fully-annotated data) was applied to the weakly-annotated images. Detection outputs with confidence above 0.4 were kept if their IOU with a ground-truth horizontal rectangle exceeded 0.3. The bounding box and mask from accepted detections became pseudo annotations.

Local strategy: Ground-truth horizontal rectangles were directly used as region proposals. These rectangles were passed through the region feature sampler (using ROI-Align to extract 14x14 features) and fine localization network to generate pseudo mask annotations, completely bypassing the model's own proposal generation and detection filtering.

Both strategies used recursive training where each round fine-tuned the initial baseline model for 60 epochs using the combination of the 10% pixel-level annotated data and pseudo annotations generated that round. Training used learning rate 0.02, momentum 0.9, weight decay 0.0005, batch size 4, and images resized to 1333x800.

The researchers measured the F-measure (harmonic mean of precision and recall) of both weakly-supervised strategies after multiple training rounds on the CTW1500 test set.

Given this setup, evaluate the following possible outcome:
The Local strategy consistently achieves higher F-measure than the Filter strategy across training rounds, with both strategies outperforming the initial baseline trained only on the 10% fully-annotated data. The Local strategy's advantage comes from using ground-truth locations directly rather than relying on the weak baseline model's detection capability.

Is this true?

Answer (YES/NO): NO